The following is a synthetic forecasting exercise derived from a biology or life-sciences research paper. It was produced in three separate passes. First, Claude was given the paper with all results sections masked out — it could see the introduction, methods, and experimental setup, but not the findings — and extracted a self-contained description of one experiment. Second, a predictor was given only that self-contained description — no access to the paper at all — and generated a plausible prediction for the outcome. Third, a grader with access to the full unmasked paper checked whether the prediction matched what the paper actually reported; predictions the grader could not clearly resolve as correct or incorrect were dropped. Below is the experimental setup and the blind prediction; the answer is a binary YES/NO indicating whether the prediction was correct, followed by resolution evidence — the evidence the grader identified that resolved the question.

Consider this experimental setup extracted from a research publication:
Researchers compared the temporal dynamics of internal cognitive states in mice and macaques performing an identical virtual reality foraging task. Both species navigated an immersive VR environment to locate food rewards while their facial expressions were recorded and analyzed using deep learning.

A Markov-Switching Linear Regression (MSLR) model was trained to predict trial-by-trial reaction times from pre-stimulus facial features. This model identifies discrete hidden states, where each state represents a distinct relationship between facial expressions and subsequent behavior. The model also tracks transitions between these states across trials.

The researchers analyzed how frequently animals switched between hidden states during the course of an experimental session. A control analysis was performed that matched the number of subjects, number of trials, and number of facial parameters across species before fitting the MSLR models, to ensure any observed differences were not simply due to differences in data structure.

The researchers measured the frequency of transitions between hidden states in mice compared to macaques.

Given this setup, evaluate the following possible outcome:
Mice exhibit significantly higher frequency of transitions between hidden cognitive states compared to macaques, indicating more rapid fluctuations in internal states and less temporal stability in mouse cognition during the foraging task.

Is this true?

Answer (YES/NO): YES